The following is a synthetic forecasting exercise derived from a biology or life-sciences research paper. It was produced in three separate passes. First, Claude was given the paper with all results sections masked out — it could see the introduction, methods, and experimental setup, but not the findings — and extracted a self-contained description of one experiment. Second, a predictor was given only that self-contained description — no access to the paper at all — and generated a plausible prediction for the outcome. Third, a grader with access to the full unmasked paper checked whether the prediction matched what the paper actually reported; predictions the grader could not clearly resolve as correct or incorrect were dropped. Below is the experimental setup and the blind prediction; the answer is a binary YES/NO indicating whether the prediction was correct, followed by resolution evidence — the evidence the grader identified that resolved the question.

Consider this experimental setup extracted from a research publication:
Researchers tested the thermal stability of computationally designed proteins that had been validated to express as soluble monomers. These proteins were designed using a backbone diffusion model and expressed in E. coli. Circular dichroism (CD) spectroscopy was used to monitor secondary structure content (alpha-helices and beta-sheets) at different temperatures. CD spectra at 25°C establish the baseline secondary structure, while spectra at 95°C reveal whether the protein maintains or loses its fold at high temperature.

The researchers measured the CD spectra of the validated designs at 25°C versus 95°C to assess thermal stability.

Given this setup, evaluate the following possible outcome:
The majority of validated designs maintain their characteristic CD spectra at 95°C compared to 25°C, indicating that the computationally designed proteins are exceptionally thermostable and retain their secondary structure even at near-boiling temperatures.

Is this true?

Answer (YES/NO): YES